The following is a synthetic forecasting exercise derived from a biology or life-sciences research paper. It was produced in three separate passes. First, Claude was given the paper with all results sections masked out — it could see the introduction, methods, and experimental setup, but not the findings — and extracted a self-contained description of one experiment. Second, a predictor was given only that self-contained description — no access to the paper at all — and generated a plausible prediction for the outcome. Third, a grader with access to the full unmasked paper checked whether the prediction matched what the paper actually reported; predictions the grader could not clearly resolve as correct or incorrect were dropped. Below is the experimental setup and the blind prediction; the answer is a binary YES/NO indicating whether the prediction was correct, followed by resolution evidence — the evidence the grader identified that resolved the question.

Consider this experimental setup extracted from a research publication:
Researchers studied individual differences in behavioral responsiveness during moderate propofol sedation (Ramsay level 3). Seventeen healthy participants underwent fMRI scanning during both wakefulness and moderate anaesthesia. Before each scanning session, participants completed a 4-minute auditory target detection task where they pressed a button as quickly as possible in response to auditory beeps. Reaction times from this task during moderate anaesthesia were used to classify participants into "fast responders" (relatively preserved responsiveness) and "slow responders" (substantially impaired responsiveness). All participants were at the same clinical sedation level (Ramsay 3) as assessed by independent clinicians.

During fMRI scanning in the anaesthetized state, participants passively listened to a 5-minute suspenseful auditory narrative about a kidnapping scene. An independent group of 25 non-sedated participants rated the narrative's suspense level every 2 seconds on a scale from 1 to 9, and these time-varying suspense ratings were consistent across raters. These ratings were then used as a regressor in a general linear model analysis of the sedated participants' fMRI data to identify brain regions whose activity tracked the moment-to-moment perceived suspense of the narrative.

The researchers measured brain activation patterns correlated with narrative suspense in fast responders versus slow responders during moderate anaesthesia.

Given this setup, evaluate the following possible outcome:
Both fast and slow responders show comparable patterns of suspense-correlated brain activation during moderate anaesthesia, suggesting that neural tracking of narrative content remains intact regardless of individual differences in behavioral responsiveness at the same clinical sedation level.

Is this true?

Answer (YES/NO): YES